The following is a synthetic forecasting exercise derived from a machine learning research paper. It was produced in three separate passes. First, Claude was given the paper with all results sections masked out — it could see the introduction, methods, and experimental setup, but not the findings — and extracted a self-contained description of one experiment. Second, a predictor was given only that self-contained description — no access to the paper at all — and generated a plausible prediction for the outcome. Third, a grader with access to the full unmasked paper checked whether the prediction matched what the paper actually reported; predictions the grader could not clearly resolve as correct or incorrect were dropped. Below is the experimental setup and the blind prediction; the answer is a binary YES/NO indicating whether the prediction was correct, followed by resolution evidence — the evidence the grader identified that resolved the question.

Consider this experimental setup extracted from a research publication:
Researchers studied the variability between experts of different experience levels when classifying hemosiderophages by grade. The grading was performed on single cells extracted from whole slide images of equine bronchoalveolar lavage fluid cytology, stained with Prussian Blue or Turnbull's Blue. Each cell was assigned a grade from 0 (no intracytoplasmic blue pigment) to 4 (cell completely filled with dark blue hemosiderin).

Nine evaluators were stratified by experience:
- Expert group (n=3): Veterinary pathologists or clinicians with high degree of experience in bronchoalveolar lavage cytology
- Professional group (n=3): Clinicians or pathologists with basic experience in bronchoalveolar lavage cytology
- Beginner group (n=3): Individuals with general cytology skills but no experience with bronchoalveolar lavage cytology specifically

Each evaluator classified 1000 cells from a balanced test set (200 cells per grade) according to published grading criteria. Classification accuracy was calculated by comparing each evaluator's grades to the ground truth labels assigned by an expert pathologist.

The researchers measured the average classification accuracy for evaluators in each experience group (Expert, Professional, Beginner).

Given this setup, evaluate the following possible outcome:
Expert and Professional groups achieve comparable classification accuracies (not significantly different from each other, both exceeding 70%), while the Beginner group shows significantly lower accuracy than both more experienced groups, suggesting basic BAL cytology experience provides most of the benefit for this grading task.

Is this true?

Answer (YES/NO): NO